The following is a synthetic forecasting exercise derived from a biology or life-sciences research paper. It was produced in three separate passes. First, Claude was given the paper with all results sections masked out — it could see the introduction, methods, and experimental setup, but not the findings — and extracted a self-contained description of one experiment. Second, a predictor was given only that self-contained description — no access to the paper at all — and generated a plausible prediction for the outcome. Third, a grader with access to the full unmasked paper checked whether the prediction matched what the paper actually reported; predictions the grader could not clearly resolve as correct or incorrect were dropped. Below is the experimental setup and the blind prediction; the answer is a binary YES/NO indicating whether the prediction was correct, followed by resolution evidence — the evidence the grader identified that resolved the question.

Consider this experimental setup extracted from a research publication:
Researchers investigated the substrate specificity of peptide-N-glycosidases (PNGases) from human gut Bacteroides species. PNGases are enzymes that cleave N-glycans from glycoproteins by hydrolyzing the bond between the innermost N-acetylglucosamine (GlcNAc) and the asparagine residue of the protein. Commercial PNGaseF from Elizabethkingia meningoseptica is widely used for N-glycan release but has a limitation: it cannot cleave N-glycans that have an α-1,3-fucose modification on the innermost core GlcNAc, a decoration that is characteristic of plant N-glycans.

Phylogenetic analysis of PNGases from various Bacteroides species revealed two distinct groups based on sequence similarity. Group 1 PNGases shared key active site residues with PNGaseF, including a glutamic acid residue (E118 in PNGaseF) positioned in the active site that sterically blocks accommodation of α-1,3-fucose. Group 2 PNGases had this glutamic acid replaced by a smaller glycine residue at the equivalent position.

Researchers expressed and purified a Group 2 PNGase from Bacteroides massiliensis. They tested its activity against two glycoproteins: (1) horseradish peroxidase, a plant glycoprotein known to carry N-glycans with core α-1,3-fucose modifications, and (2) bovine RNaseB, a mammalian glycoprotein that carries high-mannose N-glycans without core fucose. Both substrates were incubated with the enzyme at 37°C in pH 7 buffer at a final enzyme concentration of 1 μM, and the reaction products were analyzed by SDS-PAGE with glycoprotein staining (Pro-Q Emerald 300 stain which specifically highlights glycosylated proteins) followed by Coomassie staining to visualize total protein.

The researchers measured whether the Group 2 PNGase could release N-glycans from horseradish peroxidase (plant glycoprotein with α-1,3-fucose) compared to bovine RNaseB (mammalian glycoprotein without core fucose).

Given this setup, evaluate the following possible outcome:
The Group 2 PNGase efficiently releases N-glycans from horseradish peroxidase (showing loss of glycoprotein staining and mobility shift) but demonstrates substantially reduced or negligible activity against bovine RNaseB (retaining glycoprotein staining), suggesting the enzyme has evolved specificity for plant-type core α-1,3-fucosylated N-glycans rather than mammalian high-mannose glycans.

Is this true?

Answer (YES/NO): YES